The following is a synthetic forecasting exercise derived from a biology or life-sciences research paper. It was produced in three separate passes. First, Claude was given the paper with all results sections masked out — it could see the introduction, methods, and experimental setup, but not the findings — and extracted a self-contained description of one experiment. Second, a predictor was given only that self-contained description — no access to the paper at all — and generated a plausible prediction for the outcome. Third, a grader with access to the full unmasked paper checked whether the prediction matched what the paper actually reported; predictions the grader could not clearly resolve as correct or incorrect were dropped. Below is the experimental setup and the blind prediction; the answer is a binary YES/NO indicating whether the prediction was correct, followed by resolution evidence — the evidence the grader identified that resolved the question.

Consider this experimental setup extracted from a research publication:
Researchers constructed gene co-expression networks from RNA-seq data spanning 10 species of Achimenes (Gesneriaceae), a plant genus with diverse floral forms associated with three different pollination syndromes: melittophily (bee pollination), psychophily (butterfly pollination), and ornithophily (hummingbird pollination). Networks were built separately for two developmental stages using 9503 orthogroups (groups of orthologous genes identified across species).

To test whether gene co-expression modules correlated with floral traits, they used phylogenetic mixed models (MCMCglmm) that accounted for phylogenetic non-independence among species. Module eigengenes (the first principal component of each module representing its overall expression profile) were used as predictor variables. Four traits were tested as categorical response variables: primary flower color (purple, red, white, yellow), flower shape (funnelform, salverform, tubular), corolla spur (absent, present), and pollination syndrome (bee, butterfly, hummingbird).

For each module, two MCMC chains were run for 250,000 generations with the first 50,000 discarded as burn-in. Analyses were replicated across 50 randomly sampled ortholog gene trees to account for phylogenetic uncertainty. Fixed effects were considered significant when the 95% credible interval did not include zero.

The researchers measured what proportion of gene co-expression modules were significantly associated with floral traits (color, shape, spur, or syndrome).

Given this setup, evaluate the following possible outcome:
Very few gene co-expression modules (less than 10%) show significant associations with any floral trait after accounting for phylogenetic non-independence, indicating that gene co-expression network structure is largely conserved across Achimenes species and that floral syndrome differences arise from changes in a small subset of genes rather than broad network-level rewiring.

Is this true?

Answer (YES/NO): NO